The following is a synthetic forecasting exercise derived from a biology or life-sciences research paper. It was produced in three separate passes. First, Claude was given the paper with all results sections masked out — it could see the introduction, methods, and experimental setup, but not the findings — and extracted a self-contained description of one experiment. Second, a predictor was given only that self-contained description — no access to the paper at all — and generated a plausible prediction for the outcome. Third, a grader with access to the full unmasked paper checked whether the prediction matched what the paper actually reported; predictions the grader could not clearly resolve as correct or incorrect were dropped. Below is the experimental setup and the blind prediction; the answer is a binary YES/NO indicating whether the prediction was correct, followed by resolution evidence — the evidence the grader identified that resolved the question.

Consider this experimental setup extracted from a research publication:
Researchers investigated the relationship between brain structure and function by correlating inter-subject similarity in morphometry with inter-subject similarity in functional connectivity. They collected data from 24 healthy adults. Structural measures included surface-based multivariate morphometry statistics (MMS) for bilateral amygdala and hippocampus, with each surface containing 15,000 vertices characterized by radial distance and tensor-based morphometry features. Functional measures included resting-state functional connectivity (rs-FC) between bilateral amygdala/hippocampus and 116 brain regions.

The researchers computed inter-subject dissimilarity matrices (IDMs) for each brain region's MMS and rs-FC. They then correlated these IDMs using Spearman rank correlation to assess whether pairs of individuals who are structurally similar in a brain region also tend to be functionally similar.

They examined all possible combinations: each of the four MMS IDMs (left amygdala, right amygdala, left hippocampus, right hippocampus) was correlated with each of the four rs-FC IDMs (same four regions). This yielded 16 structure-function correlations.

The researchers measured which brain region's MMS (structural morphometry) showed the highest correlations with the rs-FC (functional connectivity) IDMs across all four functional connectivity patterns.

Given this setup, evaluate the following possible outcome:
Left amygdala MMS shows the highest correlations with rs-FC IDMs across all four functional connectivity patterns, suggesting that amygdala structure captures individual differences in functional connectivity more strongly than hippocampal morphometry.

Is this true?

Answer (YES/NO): NO